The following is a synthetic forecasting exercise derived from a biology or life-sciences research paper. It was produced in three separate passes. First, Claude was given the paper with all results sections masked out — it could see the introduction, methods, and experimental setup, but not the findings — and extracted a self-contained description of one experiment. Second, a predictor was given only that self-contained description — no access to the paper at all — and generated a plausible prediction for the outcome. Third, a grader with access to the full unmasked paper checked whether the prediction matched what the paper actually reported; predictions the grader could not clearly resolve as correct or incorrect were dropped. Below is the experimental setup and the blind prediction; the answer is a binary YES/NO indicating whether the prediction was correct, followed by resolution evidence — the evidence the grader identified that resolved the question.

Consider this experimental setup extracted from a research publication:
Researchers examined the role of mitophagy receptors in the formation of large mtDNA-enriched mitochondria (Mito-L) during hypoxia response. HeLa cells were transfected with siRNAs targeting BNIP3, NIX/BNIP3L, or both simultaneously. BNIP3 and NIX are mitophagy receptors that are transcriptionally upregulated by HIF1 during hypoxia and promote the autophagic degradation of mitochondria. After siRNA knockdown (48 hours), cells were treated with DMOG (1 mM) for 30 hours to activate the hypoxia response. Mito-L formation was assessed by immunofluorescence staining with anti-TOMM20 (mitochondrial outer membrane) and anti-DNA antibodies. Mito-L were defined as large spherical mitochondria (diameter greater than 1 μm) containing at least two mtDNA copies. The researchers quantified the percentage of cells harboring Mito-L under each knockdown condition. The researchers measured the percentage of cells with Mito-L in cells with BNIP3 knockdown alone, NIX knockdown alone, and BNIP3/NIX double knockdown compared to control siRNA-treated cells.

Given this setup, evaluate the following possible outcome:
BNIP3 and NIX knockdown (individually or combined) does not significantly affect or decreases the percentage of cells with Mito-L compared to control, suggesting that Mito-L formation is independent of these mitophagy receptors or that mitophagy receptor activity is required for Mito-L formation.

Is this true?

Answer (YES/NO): YES